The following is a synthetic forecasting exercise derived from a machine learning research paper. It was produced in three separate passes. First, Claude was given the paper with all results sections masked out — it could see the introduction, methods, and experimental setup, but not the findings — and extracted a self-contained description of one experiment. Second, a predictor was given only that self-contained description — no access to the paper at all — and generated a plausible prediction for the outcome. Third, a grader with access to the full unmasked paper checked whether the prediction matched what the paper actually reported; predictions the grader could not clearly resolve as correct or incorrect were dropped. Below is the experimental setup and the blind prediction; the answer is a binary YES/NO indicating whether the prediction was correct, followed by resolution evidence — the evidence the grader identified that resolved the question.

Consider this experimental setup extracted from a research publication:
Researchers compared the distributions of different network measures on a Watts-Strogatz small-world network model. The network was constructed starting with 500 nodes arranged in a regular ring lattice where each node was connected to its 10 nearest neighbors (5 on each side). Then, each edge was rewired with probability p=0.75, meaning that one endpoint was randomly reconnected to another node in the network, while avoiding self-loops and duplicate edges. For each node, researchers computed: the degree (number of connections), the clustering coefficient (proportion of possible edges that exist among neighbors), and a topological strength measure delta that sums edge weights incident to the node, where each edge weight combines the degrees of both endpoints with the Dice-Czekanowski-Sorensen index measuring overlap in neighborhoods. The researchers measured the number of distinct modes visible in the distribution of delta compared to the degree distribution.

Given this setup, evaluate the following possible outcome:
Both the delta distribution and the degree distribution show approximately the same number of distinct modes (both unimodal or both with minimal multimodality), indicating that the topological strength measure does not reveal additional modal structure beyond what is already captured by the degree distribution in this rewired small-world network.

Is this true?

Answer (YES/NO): NO